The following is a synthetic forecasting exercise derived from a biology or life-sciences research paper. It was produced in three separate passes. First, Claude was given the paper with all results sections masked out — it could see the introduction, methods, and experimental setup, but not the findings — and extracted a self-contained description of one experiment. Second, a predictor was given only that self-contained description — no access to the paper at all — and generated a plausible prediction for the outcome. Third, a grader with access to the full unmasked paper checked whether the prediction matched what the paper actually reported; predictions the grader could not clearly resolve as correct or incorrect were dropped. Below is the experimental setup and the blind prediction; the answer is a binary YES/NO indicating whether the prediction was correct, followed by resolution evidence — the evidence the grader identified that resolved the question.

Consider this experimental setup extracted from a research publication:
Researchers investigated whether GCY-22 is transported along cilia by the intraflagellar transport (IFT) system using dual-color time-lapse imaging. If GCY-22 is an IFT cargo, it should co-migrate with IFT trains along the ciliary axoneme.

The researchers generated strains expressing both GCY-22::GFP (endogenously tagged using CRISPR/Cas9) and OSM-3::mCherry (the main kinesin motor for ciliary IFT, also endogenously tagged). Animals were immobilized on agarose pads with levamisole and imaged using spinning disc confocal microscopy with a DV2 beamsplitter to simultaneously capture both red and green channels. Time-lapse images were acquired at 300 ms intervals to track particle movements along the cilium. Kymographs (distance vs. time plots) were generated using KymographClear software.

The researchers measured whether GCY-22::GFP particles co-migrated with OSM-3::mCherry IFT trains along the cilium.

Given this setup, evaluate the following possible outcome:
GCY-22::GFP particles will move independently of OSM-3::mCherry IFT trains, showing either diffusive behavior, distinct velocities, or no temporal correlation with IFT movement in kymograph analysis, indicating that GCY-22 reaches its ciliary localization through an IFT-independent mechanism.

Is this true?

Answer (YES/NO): NO